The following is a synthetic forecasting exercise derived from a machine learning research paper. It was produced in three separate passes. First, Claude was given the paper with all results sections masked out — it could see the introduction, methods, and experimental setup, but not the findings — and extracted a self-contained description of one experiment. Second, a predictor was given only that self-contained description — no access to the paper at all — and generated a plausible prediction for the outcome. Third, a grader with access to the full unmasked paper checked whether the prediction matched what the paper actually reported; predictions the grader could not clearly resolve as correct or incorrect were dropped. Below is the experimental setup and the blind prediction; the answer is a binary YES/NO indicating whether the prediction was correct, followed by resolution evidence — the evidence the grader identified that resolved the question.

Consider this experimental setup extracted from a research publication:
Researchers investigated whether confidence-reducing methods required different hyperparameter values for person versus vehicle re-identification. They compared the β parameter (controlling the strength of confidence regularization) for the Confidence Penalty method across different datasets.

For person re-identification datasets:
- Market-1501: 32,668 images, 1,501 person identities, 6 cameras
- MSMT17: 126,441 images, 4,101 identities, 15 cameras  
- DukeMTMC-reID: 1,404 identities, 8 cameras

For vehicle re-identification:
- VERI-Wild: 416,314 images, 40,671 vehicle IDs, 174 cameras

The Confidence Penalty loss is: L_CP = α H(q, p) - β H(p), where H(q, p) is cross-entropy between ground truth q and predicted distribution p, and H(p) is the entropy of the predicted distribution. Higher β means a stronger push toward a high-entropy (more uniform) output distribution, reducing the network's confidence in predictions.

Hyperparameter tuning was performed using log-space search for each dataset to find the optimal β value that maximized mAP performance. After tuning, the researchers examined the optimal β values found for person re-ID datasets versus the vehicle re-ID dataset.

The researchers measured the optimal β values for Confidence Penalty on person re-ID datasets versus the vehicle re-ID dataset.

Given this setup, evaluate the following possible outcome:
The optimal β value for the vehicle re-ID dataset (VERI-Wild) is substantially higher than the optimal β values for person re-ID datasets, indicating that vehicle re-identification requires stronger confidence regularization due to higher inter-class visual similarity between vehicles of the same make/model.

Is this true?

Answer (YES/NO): YES